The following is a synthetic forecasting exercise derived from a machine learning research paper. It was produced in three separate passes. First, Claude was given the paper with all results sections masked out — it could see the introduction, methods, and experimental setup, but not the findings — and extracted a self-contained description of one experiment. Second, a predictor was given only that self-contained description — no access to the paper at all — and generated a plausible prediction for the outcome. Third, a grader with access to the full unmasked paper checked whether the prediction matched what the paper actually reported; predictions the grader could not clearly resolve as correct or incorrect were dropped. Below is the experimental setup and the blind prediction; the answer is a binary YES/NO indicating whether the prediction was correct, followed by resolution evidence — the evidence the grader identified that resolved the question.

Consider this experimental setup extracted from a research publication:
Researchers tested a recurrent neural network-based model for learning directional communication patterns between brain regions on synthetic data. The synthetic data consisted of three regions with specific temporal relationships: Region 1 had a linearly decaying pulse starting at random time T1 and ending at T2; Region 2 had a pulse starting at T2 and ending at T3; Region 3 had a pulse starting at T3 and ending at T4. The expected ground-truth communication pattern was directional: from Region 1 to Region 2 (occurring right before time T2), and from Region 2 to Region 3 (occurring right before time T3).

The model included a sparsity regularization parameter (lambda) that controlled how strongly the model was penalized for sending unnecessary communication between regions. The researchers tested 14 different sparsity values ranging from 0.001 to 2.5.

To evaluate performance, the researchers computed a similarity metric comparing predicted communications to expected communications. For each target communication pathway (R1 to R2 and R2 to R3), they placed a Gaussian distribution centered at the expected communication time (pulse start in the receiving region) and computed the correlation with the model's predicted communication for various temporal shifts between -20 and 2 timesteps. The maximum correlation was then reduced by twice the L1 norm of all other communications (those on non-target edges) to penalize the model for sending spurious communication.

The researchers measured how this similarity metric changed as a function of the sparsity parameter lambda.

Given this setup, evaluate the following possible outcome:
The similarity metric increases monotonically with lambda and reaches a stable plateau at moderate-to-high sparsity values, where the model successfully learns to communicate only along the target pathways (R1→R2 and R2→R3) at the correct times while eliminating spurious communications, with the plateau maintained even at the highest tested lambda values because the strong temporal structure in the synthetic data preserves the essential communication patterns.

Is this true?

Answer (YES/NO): NO